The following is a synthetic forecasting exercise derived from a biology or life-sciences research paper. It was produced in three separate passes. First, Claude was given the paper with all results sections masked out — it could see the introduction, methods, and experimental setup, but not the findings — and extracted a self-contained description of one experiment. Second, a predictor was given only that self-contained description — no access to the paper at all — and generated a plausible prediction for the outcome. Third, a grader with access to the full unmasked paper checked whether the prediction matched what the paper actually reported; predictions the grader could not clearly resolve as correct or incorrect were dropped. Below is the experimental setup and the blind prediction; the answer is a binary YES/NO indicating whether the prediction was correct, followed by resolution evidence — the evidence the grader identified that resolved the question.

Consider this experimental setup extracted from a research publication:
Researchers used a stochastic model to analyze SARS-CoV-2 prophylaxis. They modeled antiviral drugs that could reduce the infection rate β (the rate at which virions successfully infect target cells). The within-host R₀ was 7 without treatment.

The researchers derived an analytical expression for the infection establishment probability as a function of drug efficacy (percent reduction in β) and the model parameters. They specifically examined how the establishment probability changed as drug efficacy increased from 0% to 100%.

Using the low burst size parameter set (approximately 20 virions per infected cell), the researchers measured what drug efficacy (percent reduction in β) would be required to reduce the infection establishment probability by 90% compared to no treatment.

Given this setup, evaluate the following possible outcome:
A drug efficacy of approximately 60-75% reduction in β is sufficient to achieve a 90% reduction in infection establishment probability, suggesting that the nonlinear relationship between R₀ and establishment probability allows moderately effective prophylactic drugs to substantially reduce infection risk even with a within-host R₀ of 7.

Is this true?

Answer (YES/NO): NO